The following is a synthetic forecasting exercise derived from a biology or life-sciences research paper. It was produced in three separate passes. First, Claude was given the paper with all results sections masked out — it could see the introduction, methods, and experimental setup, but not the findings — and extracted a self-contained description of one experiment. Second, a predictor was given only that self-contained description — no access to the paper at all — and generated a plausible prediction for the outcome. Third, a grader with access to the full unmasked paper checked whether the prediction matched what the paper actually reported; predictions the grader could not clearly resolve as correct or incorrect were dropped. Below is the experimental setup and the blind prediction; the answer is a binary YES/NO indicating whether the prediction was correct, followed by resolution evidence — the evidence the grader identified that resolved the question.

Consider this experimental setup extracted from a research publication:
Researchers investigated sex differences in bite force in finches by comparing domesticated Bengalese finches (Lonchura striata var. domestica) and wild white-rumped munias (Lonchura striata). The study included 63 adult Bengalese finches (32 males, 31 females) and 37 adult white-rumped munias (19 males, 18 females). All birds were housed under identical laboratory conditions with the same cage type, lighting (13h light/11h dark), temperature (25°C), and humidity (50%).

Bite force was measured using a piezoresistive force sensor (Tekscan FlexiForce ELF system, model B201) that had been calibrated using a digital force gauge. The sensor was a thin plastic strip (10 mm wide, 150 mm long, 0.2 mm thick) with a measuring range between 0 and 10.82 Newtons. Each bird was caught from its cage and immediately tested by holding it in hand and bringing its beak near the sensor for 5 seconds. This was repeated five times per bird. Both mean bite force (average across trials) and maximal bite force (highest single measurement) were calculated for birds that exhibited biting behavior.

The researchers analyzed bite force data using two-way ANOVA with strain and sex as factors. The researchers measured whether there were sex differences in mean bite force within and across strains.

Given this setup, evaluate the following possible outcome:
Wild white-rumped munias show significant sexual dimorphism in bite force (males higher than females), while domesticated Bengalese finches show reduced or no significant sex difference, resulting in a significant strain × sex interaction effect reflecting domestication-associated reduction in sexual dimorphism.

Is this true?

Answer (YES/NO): NO